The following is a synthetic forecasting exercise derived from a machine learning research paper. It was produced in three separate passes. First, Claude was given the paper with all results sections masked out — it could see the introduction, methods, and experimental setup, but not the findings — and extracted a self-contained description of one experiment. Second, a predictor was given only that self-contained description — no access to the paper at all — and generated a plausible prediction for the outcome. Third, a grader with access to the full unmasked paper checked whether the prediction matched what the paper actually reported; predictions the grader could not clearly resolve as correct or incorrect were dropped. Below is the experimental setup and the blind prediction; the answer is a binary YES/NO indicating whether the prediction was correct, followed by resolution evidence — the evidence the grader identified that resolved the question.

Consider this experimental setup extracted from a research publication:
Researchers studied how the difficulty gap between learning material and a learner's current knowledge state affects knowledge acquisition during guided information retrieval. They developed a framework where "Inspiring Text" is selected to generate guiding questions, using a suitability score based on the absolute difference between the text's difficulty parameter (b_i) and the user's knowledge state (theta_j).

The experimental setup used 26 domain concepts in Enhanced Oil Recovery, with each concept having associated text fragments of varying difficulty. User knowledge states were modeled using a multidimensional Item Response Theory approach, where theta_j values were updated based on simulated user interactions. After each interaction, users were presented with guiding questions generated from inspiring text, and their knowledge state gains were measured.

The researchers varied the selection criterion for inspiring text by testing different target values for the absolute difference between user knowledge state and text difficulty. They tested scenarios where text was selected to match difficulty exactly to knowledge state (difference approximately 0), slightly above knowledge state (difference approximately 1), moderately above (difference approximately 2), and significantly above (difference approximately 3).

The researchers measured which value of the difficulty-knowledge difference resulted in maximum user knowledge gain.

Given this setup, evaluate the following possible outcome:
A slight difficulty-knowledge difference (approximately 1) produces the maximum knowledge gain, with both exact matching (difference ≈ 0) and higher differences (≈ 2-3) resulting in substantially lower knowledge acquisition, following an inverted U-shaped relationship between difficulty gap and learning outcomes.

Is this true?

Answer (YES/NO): YES